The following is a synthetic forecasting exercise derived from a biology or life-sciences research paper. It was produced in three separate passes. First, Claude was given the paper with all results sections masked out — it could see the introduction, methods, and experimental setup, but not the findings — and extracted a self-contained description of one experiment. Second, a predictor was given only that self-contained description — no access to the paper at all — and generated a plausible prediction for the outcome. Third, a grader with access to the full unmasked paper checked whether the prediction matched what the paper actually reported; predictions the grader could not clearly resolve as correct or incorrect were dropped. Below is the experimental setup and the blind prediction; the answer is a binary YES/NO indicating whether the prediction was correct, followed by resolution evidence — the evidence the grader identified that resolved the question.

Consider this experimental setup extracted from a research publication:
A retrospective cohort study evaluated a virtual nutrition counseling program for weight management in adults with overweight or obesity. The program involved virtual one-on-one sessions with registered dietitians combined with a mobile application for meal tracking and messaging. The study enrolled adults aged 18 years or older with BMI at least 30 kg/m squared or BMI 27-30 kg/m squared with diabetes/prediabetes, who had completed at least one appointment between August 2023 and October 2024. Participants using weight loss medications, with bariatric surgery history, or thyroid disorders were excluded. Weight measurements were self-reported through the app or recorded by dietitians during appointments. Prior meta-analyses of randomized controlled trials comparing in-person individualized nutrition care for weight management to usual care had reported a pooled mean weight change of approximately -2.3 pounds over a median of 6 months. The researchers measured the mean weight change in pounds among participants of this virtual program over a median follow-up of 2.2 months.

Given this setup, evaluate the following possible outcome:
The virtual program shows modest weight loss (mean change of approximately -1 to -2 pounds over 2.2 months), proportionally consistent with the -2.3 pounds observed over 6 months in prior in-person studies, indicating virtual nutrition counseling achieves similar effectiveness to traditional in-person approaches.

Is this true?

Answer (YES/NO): NO